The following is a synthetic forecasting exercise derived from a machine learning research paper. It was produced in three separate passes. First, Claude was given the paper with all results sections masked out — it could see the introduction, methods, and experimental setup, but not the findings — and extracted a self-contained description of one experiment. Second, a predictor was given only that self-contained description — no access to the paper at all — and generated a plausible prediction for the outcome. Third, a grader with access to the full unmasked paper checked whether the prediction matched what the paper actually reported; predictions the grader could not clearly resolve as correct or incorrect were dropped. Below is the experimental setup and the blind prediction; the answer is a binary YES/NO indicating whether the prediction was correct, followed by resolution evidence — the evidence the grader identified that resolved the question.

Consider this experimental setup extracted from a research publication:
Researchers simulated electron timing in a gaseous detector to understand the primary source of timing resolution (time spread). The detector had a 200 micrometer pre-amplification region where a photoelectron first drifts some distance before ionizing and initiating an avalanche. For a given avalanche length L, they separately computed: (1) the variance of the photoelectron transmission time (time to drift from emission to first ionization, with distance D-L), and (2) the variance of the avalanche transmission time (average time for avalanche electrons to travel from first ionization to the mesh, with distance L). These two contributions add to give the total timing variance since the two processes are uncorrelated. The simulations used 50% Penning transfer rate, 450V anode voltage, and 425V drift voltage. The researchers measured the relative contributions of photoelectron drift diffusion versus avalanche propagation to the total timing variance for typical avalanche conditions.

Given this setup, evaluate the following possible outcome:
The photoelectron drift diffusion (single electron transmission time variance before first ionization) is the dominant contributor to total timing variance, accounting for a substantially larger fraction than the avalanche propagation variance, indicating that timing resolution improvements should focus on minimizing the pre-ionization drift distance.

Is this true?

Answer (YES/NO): YES